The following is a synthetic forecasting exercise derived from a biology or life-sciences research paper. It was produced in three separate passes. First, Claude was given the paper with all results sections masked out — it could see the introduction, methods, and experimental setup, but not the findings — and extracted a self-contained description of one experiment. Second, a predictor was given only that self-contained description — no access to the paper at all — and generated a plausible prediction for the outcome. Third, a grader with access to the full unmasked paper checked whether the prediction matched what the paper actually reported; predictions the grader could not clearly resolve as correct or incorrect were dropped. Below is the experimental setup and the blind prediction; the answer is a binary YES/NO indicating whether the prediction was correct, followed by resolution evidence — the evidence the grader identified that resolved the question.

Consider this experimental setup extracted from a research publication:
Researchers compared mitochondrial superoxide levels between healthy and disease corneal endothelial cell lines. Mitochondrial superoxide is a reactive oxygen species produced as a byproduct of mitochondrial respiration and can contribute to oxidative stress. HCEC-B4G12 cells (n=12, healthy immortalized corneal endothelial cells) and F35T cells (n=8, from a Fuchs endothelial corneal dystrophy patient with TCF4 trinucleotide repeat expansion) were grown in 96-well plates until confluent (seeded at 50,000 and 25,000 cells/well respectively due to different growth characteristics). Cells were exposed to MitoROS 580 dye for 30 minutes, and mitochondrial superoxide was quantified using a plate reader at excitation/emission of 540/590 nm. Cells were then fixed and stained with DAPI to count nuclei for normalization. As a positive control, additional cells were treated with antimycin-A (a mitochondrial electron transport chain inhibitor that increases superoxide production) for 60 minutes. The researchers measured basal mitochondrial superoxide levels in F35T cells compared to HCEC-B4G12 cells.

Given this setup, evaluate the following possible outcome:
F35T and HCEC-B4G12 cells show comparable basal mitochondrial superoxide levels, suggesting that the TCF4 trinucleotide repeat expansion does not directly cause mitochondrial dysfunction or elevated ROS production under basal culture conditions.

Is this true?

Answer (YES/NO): NO